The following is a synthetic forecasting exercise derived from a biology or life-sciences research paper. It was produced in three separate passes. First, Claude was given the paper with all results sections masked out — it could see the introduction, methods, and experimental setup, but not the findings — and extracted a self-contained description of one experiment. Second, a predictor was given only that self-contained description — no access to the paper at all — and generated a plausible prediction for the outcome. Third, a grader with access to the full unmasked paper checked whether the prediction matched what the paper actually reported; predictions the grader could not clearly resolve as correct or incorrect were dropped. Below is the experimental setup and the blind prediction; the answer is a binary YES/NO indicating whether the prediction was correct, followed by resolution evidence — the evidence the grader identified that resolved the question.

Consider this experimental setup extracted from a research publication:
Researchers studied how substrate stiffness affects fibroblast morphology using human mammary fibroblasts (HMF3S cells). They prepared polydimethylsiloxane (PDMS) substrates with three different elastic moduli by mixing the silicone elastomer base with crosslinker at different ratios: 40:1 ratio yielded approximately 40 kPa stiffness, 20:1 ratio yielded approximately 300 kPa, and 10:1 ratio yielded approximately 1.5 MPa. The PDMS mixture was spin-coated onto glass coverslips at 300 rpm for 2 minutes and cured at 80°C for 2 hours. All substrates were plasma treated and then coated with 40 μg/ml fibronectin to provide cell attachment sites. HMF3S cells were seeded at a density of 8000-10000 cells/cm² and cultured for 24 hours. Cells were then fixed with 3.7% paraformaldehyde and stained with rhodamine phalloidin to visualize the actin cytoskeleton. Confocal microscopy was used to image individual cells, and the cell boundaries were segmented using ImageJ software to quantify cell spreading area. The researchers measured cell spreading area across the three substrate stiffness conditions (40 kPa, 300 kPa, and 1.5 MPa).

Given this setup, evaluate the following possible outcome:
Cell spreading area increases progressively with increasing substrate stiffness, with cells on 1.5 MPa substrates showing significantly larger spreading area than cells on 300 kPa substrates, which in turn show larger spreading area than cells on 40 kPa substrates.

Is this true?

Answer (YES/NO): NO